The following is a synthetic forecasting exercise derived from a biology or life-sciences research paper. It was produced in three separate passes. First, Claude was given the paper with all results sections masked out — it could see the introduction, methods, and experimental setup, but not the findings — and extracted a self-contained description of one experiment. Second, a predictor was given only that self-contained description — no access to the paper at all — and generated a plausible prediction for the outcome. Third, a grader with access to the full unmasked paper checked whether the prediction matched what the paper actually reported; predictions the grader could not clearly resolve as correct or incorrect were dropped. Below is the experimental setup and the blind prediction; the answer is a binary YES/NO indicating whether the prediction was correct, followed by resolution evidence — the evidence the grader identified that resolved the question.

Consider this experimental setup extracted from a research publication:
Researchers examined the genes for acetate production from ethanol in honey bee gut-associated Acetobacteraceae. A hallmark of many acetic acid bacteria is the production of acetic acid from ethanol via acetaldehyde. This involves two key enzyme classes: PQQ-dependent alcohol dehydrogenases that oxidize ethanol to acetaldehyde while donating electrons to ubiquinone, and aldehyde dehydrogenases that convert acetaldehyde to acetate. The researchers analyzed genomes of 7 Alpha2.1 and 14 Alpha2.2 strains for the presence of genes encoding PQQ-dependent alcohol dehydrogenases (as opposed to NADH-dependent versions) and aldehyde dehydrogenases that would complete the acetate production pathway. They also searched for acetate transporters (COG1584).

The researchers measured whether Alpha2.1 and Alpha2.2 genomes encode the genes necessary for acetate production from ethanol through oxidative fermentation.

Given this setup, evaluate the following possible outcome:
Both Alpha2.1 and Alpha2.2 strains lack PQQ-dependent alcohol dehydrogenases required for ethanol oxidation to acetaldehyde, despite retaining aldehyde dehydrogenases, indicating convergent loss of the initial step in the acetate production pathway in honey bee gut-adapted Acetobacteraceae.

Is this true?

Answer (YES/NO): NO